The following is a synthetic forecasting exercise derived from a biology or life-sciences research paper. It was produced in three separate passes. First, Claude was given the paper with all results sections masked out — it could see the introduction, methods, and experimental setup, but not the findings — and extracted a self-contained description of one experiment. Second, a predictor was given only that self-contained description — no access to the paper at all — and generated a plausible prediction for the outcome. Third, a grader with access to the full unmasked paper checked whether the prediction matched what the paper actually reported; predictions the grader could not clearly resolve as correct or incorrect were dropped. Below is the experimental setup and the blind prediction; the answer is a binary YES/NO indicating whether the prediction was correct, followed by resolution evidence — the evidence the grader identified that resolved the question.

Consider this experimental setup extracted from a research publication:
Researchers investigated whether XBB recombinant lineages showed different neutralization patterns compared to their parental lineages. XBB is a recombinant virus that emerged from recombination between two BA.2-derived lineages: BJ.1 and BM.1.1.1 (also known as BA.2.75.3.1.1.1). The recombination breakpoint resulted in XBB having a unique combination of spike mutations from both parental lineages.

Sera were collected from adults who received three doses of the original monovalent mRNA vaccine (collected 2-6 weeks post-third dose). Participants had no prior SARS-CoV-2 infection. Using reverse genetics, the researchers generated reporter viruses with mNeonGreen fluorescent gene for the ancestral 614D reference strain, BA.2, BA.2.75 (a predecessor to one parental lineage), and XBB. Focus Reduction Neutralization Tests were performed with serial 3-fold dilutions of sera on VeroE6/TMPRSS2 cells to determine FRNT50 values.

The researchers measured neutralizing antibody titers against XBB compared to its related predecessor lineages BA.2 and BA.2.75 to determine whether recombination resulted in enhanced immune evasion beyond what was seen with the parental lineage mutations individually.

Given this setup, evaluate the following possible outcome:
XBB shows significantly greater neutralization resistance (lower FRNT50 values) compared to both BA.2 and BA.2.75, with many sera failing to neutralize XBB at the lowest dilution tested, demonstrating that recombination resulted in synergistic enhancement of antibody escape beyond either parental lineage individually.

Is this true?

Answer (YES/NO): NO